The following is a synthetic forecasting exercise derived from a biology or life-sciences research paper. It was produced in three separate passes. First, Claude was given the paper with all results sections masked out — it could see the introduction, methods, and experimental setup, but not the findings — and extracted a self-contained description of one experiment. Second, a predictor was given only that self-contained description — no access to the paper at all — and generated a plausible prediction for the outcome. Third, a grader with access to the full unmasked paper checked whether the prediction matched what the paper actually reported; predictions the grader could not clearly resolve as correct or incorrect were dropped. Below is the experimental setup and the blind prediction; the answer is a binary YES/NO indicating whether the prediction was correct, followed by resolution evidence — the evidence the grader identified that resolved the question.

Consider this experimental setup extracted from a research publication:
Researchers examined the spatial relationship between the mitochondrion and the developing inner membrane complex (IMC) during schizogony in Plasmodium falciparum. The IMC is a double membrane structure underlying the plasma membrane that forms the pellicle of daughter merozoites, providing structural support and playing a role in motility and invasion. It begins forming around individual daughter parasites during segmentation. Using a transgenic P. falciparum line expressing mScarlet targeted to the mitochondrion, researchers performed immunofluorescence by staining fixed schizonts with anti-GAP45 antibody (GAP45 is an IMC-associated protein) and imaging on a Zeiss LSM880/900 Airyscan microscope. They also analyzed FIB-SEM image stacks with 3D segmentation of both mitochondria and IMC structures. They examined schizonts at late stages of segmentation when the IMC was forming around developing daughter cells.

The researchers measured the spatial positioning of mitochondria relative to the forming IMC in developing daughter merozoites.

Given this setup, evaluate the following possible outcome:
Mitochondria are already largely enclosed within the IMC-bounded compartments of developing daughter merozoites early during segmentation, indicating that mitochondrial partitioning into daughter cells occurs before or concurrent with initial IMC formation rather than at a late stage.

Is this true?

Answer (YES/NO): NO